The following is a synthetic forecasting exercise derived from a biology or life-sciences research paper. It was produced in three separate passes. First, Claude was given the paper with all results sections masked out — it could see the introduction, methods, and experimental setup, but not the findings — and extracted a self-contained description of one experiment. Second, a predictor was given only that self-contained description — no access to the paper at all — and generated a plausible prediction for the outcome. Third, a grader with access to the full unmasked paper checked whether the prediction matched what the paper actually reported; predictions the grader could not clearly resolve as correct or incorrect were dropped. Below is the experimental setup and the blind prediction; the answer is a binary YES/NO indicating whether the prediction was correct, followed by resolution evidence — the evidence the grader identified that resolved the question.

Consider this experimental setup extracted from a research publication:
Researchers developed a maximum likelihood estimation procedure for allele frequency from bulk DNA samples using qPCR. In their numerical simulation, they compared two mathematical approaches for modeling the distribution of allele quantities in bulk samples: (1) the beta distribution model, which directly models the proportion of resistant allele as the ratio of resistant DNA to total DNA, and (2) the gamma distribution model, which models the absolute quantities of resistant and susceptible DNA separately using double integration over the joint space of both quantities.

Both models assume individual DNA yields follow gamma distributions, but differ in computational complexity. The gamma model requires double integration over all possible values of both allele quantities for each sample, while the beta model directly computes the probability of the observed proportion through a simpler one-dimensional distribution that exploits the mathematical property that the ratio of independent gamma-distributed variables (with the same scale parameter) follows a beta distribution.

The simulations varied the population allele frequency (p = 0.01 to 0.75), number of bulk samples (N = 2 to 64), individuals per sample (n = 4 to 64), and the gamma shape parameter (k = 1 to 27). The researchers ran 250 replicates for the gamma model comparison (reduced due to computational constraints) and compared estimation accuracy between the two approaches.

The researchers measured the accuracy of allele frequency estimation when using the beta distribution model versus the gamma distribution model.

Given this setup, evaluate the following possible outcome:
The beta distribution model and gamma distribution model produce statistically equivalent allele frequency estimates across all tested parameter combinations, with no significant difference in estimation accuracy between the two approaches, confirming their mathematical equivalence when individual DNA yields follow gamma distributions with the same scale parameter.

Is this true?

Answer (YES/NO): YES